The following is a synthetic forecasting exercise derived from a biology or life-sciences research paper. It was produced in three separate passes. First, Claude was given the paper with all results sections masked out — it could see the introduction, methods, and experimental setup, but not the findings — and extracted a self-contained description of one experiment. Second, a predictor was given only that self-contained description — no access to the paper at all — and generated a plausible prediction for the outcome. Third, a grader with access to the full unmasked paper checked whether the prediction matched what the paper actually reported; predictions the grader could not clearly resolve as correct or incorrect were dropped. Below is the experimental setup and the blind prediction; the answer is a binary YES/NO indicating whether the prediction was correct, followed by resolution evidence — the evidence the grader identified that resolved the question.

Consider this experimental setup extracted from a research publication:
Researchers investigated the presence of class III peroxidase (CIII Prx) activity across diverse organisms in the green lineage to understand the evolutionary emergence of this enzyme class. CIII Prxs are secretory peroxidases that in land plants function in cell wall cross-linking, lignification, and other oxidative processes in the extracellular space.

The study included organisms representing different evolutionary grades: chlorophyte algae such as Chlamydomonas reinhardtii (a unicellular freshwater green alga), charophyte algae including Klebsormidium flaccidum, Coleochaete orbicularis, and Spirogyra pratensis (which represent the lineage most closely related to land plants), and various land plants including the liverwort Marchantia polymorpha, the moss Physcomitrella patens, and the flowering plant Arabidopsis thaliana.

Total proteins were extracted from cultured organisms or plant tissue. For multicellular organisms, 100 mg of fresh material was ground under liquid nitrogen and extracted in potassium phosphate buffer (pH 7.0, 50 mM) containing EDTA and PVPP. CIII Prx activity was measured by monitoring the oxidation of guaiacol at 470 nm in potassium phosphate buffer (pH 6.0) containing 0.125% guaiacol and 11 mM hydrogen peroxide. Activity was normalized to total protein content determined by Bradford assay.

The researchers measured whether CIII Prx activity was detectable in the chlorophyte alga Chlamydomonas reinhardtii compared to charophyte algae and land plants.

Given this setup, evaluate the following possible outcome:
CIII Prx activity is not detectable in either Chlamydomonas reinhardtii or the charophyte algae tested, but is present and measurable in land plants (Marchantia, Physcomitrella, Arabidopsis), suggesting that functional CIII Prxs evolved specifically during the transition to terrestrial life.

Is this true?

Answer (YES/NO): NO